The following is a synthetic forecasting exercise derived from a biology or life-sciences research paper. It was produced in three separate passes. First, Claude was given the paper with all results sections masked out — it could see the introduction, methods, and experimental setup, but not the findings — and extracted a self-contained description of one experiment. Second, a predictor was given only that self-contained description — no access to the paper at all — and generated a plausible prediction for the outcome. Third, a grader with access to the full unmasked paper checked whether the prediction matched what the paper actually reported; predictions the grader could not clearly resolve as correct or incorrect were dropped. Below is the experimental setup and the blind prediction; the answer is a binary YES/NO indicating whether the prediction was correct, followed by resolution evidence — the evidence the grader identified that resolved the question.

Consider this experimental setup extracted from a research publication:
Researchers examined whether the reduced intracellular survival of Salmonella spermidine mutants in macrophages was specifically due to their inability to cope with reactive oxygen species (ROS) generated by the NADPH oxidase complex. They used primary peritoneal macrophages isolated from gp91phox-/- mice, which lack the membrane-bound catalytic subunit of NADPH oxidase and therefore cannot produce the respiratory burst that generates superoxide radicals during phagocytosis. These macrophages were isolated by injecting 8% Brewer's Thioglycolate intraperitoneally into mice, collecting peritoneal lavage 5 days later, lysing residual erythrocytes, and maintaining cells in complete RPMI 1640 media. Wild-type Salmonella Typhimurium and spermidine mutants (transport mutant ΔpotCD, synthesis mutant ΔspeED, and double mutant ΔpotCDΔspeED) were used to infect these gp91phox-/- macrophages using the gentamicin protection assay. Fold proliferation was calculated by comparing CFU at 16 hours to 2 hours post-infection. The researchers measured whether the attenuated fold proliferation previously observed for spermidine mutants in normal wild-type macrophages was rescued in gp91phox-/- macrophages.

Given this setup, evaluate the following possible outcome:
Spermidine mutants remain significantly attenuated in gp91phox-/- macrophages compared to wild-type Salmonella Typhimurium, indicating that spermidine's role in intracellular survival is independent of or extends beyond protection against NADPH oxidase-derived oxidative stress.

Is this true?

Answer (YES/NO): NO